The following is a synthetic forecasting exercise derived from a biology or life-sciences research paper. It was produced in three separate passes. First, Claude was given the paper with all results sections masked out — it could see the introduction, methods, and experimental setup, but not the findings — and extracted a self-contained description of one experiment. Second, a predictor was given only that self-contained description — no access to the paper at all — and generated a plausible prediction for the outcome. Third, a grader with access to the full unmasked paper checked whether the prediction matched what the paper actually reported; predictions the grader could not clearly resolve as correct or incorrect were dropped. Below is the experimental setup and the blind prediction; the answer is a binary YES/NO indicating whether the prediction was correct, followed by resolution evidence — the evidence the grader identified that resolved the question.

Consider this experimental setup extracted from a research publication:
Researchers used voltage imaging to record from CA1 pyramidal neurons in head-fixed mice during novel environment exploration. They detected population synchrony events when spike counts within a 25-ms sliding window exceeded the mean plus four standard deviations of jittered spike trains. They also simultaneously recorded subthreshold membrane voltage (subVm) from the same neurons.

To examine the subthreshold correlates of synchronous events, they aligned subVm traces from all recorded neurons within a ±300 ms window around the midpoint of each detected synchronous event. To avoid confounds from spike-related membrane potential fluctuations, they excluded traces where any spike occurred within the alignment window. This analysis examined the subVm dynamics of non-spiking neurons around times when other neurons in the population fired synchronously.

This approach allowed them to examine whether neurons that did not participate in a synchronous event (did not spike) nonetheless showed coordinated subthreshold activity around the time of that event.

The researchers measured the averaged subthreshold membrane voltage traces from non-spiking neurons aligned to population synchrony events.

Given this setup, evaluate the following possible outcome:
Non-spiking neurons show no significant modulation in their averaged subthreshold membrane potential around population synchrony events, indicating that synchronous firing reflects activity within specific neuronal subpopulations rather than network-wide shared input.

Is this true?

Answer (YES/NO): NO